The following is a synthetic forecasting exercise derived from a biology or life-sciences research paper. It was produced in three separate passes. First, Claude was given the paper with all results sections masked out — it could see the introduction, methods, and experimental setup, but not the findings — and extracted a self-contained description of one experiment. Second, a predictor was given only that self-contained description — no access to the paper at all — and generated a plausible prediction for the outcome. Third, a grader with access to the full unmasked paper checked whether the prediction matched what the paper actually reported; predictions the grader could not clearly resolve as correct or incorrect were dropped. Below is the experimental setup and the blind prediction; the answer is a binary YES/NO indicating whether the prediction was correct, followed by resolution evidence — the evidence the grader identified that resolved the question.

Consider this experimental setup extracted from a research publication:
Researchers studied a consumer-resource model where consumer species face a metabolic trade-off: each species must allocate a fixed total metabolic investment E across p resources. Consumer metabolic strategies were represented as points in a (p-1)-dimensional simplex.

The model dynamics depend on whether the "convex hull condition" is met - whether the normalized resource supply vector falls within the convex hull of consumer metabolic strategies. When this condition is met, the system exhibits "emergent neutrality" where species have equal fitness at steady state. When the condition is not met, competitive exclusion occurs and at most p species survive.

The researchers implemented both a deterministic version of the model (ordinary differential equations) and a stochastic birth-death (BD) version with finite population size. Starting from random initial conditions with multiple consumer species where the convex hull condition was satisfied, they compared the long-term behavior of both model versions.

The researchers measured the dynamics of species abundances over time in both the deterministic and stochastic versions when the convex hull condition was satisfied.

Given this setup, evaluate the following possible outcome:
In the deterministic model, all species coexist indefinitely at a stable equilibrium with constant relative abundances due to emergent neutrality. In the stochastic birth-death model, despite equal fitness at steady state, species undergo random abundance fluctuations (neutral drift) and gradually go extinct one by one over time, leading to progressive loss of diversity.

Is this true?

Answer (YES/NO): YES